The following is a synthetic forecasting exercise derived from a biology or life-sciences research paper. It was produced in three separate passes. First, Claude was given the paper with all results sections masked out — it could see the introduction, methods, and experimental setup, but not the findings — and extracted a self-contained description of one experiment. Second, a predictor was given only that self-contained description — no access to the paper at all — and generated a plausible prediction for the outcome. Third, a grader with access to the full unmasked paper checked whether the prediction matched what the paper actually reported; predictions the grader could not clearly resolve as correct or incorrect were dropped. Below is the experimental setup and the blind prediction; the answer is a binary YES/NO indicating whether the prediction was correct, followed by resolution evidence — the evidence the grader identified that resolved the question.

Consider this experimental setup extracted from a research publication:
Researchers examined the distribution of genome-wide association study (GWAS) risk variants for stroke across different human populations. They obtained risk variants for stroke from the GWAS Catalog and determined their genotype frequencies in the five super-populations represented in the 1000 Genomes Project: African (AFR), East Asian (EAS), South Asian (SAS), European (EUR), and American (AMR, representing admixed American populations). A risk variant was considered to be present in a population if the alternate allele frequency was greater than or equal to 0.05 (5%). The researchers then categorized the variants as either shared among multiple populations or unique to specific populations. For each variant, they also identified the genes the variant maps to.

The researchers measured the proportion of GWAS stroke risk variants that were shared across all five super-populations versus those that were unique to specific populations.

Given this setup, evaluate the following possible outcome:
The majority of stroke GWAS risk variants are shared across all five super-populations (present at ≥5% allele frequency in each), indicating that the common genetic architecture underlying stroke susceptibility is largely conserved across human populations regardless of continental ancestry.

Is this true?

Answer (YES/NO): YES